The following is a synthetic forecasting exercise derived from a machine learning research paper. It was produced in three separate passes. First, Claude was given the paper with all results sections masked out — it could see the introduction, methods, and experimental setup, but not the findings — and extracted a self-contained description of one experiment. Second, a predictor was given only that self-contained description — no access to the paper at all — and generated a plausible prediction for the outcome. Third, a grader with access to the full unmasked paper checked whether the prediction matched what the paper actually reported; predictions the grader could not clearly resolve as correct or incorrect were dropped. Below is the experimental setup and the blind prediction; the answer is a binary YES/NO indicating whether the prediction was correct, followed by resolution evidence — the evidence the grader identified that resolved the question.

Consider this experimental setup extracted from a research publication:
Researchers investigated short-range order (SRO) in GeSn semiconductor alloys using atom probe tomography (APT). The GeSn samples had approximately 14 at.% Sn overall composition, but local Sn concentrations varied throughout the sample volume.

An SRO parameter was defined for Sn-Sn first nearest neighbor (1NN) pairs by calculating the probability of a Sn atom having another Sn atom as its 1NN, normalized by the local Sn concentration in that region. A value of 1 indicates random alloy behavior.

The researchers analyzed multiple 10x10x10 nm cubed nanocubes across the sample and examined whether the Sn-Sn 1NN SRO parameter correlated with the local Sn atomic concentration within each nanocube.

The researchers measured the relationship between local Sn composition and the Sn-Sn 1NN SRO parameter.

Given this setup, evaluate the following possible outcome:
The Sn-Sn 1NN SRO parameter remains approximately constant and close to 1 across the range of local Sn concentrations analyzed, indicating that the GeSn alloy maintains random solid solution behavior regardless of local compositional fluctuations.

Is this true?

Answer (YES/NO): NO